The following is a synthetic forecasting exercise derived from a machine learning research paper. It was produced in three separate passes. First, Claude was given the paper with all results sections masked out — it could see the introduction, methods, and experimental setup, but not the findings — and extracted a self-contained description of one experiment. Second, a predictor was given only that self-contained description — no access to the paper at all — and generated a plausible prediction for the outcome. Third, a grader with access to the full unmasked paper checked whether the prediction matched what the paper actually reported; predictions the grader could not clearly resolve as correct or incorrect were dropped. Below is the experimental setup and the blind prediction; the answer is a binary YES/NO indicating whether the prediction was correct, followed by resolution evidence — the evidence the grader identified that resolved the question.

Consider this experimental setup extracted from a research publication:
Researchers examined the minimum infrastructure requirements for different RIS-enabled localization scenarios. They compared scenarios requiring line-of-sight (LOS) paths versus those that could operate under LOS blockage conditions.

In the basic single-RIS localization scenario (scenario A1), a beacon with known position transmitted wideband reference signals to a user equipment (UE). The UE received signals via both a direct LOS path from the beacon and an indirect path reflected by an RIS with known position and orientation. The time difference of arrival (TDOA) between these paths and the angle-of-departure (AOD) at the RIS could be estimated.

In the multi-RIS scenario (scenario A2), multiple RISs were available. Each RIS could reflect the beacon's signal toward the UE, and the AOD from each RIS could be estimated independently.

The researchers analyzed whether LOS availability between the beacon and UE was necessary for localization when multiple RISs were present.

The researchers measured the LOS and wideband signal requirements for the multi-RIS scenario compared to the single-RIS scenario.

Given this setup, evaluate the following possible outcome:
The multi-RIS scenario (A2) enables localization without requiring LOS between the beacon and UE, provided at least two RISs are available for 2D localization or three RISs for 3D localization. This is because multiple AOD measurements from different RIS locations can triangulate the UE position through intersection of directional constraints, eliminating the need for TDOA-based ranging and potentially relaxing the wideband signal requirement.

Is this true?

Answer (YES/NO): YES